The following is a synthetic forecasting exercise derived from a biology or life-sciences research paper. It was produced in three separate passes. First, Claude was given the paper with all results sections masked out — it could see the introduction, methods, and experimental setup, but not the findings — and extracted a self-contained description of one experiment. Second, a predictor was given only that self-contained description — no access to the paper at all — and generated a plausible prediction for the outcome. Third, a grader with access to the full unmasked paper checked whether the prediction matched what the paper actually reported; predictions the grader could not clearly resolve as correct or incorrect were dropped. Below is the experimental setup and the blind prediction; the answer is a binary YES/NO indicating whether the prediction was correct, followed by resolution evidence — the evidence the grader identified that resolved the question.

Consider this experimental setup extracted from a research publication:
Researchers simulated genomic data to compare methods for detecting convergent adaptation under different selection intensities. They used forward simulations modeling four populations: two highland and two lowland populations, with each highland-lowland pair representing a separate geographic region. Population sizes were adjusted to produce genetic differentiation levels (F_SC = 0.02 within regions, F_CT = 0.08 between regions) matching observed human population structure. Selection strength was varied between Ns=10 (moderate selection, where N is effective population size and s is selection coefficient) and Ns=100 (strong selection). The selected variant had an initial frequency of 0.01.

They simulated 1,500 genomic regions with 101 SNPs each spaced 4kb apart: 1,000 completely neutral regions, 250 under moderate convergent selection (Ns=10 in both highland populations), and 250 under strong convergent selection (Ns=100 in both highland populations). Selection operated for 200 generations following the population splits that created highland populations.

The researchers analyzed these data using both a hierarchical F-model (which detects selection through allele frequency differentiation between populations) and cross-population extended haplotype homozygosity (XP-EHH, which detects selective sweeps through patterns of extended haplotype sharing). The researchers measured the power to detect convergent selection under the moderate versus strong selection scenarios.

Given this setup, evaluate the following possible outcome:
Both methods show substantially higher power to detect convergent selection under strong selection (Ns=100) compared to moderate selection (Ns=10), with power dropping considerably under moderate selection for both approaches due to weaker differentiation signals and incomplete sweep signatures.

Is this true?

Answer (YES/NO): NO